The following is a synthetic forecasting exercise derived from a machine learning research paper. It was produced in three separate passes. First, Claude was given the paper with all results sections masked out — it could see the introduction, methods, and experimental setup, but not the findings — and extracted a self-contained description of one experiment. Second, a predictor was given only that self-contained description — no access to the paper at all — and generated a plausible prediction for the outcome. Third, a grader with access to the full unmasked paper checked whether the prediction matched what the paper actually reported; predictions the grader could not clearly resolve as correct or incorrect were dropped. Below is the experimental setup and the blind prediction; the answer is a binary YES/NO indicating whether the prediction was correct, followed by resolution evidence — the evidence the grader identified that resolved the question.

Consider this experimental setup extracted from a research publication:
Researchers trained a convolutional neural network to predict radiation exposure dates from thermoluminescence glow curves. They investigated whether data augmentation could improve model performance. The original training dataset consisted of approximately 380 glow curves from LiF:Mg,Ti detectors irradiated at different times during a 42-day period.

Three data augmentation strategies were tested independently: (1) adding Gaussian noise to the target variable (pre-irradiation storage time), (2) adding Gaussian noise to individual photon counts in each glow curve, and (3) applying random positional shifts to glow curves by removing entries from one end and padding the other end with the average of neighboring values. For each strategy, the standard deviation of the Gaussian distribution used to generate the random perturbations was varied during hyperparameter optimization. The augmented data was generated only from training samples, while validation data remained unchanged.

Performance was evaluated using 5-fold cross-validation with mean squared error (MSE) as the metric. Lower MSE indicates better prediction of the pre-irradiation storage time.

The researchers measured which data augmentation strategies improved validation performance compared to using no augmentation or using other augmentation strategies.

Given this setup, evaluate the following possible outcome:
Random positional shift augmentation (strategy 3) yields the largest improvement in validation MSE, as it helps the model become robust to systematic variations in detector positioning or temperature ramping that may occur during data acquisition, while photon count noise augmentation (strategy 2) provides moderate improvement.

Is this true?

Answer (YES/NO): NO